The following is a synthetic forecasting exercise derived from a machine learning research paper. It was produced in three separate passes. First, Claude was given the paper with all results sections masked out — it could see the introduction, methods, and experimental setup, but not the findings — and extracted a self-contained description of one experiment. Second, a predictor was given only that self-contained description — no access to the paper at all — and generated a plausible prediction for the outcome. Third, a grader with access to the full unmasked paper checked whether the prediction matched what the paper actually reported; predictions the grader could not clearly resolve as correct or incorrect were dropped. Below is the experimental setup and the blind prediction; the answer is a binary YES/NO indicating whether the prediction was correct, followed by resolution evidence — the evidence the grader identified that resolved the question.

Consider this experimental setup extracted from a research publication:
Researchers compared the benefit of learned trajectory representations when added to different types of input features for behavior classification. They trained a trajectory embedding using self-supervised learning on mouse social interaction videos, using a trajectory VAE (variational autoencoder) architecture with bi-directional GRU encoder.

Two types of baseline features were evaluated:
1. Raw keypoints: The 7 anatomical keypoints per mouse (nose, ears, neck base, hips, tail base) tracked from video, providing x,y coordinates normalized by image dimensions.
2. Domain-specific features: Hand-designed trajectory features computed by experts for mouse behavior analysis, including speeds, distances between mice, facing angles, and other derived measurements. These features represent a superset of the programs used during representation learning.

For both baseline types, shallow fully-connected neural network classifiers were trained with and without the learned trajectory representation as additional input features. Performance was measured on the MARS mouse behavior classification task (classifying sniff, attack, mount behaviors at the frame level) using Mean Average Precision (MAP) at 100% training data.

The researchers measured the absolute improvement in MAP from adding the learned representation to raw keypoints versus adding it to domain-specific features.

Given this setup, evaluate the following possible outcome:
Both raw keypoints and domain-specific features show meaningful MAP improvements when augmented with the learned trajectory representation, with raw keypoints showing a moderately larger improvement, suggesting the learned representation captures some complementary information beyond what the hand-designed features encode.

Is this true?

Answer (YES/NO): NO